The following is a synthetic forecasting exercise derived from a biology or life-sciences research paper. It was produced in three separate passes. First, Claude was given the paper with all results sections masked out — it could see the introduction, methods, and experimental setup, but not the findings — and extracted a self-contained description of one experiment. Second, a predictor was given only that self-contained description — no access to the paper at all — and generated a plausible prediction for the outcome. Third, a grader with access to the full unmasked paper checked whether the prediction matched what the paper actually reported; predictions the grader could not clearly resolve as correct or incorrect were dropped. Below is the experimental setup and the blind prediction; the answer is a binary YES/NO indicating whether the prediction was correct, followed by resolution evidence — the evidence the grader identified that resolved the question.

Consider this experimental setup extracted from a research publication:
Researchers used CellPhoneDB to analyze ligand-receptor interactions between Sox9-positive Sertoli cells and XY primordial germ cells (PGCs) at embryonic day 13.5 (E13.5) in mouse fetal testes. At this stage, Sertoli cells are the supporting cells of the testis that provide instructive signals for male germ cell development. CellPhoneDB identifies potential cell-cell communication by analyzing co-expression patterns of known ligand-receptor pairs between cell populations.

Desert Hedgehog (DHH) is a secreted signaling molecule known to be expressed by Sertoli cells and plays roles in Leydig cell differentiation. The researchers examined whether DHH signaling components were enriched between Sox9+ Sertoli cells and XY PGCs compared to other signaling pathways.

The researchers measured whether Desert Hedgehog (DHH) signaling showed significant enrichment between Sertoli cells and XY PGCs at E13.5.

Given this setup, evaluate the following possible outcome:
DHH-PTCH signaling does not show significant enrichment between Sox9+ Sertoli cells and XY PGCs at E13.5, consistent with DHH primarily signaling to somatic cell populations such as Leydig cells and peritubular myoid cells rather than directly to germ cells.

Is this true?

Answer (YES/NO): NO